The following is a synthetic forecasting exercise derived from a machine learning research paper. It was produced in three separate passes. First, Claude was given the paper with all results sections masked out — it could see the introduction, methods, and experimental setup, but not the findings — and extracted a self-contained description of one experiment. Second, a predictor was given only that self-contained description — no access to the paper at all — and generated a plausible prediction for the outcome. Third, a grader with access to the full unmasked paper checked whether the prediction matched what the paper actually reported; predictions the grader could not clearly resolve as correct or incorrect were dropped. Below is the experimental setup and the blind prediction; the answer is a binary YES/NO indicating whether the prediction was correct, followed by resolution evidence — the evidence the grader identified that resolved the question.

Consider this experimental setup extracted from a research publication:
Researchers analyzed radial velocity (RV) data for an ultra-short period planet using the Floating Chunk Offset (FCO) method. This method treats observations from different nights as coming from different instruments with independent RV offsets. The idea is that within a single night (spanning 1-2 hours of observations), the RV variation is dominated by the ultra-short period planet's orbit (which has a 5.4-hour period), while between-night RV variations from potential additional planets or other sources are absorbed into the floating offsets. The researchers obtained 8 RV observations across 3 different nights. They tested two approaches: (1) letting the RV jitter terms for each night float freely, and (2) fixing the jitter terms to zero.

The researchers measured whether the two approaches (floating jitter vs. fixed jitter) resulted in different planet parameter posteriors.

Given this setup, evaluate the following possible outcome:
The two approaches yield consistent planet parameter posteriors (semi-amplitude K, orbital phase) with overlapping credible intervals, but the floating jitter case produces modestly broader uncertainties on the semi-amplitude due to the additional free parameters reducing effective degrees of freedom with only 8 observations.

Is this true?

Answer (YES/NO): NO